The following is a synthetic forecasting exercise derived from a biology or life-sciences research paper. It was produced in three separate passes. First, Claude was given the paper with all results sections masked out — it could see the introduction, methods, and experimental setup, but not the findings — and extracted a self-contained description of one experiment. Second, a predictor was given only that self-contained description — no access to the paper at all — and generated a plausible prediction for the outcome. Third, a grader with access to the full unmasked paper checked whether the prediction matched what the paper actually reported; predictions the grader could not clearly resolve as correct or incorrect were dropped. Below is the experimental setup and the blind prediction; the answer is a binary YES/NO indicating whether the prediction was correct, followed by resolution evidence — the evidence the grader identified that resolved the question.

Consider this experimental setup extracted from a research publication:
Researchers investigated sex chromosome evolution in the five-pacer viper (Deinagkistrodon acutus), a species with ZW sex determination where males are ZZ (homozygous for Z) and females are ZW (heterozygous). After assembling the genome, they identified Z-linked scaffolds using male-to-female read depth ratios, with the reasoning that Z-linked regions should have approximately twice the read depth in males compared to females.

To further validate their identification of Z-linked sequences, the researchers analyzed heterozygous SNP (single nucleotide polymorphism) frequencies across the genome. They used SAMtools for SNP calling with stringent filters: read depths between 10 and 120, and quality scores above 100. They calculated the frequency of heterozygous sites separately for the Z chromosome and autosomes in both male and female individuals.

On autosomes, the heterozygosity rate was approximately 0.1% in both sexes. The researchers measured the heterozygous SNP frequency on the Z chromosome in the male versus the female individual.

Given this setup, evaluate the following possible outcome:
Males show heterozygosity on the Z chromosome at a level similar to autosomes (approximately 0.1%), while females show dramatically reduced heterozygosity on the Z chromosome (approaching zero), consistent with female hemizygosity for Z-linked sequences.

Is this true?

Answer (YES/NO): YES